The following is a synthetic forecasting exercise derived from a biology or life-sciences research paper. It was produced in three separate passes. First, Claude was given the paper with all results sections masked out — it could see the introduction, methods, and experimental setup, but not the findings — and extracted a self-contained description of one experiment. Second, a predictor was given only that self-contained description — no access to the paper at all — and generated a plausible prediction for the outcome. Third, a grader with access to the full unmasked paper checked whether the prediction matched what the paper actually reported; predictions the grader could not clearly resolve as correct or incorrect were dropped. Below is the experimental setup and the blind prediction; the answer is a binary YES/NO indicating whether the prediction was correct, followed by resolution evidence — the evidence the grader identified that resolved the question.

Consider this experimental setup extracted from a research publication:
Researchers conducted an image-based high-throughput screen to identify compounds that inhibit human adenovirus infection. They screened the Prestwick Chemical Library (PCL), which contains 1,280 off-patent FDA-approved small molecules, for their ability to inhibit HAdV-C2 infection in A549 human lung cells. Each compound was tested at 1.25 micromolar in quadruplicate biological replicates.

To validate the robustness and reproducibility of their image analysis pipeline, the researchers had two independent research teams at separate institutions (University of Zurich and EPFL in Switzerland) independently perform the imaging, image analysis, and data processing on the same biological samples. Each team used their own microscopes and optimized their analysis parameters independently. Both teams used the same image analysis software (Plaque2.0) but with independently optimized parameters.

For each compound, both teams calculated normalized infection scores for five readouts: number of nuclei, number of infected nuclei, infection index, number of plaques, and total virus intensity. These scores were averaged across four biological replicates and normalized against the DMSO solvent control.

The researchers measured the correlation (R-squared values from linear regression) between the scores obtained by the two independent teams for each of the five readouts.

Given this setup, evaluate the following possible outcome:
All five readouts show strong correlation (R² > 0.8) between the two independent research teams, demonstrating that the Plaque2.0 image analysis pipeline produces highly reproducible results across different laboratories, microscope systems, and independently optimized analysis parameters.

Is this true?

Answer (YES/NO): NO